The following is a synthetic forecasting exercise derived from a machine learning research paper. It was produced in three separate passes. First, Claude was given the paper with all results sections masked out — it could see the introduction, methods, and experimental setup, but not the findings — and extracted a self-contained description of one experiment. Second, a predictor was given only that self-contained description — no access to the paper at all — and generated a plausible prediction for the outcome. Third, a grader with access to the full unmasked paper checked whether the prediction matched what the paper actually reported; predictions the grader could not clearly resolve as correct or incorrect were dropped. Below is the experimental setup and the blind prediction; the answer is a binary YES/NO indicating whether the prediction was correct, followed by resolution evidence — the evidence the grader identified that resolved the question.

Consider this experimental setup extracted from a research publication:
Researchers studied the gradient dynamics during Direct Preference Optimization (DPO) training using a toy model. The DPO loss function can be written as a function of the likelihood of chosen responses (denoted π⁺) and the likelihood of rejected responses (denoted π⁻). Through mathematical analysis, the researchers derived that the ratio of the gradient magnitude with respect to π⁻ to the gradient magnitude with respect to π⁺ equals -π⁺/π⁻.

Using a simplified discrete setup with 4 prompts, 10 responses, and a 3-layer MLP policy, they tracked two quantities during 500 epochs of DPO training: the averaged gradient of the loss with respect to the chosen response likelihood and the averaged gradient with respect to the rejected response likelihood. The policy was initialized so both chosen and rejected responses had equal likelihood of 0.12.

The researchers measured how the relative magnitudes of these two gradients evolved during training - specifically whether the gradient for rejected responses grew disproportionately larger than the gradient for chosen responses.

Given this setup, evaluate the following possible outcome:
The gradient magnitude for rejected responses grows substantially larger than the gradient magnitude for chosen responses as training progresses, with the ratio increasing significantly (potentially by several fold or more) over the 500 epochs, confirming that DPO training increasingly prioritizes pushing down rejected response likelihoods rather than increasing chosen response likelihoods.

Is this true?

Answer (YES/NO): YES